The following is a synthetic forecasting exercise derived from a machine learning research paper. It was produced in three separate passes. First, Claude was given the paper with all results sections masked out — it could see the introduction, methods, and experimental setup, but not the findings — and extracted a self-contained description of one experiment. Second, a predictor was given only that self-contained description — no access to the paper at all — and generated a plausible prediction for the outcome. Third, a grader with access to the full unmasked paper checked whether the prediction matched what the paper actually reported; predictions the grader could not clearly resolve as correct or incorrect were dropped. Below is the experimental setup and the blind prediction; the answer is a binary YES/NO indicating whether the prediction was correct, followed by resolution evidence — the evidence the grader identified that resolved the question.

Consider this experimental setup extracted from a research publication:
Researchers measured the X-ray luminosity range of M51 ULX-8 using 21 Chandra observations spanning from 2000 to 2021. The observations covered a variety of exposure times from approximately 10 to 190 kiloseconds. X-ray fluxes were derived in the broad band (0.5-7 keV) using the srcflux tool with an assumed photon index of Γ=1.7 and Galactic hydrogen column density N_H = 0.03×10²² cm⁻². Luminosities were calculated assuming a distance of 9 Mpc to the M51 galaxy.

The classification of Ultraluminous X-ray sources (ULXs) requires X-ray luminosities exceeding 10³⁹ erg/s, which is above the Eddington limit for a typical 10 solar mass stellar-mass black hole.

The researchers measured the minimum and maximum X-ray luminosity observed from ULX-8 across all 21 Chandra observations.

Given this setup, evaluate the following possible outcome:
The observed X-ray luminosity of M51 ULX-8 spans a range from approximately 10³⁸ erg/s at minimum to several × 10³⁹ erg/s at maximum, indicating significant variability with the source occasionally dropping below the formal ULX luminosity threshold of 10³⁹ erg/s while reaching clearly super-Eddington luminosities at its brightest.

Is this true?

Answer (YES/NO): NO